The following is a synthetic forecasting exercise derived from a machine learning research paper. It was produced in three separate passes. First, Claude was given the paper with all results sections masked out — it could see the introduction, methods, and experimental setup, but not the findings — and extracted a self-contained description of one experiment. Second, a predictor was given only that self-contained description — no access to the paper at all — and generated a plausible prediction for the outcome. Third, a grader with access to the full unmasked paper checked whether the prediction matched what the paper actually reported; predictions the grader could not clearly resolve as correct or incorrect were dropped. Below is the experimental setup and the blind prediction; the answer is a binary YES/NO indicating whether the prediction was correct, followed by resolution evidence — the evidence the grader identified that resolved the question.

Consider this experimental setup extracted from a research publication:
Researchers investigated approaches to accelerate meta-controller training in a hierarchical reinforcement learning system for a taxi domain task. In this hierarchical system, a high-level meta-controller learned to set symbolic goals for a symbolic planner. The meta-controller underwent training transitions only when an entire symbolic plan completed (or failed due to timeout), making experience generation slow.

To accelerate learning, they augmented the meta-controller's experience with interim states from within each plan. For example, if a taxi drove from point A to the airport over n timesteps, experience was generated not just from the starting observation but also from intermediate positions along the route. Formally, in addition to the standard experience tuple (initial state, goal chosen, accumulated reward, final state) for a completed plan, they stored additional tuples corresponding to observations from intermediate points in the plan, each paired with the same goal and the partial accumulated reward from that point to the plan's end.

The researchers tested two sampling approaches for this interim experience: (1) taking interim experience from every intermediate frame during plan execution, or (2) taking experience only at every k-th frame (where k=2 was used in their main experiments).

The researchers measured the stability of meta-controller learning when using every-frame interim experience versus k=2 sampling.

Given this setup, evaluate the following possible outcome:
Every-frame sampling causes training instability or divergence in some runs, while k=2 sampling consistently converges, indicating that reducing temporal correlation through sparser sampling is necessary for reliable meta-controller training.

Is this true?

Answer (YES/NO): NO